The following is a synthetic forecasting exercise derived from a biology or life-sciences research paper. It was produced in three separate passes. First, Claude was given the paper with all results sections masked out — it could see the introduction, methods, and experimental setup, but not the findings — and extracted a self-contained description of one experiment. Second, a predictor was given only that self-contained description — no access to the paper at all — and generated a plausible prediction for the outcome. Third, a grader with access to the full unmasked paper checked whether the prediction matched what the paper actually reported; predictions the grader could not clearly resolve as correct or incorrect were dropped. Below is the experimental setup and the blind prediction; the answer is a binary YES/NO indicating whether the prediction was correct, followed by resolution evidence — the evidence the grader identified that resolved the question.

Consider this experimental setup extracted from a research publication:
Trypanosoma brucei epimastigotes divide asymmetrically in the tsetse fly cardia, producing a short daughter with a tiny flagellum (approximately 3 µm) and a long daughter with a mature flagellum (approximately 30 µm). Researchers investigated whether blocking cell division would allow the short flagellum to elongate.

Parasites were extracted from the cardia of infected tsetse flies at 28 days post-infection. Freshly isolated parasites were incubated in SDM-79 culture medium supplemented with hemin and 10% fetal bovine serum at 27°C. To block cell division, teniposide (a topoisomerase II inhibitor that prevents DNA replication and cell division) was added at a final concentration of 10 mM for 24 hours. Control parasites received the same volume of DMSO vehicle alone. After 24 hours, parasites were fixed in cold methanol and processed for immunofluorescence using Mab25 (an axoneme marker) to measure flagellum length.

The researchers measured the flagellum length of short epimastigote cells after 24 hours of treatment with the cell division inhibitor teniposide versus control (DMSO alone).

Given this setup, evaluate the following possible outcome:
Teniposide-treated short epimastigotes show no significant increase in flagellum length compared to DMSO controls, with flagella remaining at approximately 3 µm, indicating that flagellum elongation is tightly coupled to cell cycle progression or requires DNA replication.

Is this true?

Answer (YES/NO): YES